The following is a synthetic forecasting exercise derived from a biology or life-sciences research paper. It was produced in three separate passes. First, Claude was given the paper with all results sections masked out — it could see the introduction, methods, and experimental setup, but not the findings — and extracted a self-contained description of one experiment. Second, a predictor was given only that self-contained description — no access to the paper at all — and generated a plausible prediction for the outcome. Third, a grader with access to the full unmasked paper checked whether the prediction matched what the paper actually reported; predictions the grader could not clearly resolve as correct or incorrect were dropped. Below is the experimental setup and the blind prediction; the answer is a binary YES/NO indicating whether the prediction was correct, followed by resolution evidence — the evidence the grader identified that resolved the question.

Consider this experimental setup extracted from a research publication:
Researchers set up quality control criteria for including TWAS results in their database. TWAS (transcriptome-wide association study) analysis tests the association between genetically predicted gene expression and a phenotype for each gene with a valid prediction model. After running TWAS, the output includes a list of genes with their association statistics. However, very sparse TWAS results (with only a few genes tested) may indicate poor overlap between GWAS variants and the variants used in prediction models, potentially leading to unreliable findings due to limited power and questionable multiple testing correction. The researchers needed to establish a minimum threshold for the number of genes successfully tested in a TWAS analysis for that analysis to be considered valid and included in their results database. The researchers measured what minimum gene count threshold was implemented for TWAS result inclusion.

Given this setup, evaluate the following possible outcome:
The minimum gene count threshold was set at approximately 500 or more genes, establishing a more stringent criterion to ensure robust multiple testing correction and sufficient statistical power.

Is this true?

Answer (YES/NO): NO